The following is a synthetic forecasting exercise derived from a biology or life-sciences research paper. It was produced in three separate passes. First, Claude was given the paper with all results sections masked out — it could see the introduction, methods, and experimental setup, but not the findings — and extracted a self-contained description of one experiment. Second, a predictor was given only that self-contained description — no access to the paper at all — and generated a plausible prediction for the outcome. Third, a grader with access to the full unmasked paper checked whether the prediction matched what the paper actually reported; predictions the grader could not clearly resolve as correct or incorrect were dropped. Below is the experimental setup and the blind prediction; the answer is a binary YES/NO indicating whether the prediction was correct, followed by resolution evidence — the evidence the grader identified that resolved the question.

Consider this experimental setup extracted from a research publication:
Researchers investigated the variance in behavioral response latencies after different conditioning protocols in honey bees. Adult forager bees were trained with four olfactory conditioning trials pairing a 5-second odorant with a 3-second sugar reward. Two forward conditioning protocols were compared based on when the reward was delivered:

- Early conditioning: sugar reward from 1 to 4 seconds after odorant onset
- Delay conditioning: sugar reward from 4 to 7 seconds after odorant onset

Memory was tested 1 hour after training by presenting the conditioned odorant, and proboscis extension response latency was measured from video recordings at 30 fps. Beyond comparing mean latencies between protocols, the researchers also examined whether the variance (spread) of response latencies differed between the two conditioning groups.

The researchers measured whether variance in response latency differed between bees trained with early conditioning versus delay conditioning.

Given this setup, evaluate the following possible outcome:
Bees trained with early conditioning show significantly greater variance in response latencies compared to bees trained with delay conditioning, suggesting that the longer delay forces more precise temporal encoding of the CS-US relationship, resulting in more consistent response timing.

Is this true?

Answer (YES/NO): NO